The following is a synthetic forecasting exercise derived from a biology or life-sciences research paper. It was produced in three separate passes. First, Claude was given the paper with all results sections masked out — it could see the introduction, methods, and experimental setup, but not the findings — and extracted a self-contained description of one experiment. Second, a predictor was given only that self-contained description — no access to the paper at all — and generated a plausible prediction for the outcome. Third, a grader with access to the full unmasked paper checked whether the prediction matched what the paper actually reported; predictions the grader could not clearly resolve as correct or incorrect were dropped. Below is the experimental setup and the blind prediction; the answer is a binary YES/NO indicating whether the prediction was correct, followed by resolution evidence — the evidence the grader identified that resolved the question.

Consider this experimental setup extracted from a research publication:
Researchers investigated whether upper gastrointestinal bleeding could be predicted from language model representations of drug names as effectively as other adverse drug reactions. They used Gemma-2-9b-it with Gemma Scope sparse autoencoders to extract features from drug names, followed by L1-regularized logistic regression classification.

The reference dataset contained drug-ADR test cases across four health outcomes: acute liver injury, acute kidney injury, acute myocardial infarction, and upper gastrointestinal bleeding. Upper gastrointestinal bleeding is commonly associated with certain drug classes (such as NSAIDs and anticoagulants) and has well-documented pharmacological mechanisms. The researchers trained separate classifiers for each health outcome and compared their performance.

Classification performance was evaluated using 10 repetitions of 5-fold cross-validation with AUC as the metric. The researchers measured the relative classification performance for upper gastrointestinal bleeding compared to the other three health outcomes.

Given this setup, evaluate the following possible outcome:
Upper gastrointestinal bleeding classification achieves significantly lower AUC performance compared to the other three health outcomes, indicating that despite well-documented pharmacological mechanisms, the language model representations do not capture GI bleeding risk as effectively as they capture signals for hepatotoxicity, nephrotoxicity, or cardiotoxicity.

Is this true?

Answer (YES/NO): NO